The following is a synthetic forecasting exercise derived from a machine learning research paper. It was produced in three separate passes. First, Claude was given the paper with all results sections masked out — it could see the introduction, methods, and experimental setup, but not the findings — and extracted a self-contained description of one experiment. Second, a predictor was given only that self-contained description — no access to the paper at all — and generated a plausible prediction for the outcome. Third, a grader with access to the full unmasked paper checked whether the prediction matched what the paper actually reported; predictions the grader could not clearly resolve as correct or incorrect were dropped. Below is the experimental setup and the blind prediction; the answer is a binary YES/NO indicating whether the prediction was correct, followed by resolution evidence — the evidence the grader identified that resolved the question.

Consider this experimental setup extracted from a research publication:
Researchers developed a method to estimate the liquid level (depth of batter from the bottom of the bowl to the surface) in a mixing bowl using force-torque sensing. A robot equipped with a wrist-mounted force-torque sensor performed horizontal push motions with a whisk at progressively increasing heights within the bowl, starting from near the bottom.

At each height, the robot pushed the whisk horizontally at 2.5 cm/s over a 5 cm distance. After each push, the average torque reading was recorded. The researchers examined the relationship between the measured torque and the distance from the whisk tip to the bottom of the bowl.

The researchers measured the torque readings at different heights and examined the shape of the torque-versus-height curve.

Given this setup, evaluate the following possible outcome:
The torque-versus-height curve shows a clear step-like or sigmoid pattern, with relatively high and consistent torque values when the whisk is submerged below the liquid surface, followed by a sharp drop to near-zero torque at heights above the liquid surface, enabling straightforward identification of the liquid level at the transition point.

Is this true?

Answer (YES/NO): NO